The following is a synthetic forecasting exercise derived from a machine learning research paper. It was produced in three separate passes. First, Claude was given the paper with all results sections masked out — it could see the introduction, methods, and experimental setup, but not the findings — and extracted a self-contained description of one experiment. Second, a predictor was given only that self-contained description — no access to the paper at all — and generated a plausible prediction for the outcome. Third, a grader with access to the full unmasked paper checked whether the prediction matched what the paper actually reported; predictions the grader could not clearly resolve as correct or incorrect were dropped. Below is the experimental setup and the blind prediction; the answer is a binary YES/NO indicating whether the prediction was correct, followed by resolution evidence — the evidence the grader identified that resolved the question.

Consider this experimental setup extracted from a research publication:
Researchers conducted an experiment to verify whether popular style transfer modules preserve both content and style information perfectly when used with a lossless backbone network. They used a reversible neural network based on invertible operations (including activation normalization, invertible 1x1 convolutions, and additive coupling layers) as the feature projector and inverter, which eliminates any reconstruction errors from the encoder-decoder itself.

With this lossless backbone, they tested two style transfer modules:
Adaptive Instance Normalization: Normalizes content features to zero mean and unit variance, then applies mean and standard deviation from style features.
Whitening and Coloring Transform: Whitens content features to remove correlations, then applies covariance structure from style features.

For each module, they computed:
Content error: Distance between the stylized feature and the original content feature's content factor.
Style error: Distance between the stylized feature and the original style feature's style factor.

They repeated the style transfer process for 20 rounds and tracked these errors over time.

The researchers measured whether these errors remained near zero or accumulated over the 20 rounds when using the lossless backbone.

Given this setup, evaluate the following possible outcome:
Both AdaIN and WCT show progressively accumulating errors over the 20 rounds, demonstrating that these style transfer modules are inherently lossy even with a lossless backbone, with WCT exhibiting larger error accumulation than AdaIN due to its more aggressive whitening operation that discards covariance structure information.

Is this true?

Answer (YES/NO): NO